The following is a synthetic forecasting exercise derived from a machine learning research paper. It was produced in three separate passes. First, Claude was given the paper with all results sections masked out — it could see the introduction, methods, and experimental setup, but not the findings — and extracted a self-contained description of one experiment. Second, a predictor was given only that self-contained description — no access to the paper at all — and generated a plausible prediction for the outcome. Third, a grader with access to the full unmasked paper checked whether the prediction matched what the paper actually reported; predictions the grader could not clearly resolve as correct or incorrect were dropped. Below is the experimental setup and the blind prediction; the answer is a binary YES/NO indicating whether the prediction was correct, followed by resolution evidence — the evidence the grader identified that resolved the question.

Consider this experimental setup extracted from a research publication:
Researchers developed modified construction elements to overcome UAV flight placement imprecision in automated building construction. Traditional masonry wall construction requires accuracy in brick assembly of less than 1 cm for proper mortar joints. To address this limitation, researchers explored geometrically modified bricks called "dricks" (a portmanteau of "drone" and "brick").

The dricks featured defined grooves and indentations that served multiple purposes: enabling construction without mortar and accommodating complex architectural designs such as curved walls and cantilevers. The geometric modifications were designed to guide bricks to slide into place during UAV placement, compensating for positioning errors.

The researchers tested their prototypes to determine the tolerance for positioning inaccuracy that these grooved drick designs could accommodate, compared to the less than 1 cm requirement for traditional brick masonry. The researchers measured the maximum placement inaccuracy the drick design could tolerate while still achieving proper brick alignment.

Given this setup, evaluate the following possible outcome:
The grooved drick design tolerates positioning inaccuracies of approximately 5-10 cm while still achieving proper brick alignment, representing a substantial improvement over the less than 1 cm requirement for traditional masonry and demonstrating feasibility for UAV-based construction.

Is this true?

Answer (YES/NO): NO